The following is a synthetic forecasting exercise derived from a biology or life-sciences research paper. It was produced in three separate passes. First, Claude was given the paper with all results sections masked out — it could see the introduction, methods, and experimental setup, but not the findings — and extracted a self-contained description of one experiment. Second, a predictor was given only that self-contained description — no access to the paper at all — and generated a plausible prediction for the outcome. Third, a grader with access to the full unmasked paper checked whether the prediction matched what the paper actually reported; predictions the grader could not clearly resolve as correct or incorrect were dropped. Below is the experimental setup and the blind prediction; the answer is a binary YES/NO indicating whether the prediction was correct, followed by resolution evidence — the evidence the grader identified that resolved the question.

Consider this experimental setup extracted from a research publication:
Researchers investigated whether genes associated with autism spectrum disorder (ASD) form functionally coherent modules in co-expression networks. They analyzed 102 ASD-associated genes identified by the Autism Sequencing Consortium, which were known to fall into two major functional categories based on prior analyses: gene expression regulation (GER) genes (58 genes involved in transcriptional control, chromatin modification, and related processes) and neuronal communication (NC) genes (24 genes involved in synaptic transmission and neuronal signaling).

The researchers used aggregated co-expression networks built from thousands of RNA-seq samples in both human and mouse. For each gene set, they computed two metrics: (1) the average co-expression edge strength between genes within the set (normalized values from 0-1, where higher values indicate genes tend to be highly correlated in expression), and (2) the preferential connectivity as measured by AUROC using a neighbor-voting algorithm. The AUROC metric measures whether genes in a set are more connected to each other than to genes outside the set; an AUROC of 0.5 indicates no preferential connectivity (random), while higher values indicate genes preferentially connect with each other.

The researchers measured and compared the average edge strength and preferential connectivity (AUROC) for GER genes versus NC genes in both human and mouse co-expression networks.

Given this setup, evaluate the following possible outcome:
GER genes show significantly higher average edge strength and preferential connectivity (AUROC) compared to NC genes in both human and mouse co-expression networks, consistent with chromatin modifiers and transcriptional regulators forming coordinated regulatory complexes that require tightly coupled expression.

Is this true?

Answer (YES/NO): NO